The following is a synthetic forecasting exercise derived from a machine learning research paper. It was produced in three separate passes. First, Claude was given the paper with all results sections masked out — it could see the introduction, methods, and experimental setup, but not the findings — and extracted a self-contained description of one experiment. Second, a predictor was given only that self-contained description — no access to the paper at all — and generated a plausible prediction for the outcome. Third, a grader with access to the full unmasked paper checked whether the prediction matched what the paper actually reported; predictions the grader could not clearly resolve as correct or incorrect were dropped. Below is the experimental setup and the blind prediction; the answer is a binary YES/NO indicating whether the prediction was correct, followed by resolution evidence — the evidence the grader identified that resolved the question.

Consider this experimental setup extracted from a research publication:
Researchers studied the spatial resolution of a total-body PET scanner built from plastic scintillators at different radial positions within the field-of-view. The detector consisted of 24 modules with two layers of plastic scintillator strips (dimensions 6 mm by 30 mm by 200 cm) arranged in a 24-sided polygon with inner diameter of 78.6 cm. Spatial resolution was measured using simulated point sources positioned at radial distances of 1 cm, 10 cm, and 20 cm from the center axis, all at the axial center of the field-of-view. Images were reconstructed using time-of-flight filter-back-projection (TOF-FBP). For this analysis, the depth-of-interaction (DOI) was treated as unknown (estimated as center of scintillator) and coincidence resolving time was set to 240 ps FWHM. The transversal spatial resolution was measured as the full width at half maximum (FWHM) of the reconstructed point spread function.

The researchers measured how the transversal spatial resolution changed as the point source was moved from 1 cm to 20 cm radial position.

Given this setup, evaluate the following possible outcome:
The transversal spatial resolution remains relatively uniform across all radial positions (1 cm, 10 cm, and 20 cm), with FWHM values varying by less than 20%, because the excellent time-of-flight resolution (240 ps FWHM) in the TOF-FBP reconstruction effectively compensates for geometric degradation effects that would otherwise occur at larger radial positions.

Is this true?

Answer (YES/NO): NO